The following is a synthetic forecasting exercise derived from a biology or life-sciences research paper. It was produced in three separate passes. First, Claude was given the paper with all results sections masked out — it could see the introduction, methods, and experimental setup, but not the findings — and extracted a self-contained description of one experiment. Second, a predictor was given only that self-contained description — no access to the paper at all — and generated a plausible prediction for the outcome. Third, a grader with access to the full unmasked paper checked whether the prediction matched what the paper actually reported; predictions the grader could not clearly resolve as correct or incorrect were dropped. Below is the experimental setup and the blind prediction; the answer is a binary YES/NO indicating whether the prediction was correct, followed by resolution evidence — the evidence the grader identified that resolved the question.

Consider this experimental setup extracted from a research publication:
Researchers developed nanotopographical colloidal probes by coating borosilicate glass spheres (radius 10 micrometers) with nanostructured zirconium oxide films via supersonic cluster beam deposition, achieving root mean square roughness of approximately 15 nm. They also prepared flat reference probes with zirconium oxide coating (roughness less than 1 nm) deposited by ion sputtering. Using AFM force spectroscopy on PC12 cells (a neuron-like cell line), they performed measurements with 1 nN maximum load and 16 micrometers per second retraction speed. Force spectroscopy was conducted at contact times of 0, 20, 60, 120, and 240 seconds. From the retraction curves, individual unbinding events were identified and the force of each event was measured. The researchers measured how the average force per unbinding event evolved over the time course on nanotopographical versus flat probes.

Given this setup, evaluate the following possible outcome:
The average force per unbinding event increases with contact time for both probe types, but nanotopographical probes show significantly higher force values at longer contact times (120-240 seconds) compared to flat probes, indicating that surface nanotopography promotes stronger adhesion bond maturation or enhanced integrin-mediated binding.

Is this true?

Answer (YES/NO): NO